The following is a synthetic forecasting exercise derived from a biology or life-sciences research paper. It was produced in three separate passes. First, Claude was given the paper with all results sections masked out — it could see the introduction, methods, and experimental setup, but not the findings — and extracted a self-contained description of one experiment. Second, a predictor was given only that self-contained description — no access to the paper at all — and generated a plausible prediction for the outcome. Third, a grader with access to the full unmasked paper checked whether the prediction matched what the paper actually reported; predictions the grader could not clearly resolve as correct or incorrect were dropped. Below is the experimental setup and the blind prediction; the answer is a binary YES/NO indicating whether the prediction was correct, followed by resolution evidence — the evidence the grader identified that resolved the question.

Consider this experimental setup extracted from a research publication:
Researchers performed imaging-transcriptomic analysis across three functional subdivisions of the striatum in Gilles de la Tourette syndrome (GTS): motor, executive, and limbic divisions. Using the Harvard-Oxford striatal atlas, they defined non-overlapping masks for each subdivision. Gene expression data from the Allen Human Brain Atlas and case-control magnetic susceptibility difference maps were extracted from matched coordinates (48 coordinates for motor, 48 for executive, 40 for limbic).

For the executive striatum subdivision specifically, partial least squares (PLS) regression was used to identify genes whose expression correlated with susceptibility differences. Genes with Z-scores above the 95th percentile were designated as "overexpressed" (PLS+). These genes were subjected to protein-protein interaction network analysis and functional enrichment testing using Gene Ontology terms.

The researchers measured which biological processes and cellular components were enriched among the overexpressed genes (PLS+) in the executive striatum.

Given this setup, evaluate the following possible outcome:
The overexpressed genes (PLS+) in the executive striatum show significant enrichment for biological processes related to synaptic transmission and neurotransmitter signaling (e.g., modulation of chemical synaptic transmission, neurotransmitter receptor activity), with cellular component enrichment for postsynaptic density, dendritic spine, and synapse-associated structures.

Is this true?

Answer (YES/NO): NO